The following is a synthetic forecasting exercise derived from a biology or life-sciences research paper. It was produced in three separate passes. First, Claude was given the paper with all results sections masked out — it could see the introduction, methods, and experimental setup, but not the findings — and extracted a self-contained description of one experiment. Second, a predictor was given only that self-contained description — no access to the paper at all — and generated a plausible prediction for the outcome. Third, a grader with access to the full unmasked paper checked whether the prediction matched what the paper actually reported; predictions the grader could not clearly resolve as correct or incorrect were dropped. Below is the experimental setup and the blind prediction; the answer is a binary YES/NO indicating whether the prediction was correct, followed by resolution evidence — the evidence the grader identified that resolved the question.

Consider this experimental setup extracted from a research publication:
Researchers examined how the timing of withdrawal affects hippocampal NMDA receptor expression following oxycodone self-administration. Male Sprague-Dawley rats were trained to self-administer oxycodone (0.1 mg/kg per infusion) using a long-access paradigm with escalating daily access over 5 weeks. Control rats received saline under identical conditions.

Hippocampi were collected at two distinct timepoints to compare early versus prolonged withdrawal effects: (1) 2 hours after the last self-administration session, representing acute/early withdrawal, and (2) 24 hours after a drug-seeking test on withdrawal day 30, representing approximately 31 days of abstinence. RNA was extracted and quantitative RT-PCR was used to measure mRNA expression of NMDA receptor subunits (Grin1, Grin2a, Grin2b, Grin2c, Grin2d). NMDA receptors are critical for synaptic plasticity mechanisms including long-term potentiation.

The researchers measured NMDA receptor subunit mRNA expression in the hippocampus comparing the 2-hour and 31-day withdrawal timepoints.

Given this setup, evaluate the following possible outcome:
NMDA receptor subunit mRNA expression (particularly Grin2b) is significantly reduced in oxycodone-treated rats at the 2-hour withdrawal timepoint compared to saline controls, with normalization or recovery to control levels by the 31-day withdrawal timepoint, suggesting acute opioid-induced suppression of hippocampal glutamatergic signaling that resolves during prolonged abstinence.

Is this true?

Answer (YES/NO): NO